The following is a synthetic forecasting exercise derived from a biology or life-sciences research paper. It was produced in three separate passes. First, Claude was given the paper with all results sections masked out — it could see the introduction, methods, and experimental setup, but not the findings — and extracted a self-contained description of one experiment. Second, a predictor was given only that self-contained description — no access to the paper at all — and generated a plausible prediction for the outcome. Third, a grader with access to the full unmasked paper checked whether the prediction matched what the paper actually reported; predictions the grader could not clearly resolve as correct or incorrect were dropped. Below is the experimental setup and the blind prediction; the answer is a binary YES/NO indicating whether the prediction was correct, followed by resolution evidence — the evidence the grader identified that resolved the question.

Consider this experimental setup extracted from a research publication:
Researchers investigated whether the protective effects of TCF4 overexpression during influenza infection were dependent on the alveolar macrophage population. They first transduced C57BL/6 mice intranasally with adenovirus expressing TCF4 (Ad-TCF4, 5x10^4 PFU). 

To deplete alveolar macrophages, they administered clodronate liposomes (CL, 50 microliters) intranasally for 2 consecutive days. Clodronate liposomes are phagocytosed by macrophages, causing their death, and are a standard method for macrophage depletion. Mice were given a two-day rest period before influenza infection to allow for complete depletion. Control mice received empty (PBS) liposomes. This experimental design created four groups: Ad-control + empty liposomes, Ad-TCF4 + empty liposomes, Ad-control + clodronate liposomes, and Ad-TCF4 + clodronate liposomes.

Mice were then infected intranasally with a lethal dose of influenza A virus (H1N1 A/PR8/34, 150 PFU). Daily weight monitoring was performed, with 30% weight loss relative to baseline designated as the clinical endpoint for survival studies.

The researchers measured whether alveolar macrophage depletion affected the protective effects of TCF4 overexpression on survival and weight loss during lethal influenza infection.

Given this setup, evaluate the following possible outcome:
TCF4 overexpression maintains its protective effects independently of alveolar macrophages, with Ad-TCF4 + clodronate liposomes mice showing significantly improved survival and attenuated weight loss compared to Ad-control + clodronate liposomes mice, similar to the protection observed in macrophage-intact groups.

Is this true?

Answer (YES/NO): NO